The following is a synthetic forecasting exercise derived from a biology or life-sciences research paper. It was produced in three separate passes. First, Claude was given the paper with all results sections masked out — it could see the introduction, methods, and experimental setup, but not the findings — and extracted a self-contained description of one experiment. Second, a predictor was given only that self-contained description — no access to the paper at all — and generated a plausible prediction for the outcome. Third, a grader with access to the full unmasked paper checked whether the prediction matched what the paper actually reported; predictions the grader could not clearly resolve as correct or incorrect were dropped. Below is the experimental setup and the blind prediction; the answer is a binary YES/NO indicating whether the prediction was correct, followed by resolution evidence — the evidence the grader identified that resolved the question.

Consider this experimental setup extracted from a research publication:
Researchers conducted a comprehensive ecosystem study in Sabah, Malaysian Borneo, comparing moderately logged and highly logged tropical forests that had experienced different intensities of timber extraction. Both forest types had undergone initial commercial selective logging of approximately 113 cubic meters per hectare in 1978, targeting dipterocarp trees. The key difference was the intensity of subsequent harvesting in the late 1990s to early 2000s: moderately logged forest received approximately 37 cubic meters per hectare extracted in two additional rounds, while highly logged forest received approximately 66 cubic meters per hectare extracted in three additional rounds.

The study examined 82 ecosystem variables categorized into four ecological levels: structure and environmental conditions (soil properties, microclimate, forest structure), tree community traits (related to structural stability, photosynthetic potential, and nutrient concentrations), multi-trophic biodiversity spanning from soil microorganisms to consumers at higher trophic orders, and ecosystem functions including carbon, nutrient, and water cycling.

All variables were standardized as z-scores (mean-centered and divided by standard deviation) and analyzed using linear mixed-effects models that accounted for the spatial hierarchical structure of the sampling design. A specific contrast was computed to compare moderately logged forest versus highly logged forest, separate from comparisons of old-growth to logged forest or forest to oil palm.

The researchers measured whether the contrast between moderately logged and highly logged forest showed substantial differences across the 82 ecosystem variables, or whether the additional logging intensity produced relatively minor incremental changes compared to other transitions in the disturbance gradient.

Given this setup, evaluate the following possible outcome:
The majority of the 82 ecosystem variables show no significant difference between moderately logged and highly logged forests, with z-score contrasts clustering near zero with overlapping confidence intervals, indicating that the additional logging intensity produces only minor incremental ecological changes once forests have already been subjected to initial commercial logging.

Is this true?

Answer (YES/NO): YES